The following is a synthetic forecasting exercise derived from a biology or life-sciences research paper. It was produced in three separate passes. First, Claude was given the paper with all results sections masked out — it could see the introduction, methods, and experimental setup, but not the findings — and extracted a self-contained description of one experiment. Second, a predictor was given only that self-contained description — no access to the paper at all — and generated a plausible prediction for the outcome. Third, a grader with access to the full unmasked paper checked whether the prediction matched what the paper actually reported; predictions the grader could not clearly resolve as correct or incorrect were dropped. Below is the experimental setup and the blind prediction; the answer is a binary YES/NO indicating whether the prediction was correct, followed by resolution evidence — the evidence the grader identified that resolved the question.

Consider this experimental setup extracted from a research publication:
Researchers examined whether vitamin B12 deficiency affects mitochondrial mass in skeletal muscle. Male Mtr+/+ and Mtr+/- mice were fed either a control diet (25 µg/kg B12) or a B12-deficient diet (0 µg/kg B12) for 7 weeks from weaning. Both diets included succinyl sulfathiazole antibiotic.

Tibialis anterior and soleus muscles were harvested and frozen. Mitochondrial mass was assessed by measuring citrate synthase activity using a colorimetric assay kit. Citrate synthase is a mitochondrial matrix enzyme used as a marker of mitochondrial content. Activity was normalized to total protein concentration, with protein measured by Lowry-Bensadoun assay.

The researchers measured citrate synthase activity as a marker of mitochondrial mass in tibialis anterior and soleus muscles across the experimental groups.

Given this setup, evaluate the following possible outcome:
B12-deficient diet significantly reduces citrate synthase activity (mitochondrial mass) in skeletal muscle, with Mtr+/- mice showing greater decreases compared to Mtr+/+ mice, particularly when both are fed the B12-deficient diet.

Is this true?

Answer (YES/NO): NO